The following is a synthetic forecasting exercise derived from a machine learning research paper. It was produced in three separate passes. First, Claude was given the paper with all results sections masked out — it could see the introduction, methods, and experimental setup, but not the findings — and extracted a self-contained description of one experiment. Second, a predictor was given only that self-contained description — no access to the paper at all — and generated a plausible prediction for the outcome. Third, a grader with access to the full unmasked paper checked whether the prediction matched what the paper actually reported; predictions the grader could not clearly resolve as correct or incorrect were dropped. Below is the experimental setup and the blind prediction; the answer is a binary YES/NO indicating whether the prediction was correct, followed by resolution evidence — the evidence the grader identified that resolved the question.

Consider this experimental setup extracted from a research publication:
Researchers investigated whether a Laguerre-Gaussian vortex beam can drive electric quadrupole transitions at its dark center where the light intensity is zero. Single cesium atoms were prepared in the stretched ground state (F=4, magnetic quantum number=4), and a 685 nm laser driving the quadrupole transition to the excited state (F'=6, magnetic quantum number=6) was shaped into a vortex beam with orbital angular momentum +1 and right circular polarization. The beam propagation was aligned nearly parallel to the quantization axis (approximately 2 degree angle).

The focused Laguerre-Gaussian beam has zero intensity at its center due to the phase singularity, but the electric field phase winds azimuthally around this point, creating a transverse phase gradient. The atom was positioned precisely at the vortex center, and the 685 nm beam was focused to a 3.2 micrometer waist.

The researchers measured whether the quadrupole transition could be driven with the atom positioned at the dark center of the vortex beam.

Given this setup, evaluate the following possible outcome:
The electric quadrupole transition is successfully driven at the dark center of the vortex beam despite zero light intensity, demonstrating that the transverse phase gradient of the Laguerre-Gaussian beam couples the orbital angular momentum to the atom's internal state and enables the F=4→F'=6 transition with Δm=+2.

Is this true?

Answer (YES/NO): YES